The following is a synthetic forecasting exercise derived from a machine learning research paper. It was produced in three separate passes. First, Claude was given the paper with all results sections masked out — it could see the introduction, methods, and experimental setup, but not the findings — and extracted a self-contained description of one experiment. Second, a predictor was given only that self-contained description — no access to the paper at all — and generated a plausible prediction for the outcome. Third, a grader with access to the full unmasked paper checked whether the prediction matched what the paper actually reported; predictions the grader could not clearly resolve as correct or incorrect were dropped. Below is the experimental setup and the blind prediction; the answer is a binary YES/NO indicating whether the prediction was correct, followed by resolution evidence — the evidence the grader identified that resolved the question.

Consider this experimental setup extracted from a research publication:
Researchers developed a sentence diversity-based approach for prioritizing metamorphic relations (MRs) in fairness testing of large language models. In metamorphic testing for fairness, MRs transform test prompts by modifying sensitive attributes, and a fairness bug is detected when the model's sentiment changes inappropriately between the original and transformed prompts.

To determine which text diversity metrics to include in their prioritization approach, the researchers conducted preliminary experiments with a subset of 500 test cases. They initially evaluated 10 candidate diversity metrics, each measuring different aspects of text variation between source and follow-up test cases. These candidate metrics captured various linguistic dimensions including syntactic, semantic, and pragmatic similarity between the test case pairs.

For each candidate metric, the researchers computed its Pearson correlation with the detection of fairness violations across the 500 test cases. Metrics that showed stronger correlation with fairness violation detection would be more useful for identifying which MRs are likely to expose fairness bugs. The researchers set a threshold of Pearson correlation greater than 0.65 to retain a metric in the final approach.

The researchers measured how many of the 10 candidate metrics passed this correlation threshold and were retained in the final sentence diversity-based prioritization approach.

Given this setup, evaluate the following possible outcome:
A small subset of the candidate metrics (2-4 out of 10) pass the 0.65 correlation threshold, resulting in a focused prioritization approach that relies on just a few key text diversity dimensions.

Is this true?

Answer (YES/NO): NO